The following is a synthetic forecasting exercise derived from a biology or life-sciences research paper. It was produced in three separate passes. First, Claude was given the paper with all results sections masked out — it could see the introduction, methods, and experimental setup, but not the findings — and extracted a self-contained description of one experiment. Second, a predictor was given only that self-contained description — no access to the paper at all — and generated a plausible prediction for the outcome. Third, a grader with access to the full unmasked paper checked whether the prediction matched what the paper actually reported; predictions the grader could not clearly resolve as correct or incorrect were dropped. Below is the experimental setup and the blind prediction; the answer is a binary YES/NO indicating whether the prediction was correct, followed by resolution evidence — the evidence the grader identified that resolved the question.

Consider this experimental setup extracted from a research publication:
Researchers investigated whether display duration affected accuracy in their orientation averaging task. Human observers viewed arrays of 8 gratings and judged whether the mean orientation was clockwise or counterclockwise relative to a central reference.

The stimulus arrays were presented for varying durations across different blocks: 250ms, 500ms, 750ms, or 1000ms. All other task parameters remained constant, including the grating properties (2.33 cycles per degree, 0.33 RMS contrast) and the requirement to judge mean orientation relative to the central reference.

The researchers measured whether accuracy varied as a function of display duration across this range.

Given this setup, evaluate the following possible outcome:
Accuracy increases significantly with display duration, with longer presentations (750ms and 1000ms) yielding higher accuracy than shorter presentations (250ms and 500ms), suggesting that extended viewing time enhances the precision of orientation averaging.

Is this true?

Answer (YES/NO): NO